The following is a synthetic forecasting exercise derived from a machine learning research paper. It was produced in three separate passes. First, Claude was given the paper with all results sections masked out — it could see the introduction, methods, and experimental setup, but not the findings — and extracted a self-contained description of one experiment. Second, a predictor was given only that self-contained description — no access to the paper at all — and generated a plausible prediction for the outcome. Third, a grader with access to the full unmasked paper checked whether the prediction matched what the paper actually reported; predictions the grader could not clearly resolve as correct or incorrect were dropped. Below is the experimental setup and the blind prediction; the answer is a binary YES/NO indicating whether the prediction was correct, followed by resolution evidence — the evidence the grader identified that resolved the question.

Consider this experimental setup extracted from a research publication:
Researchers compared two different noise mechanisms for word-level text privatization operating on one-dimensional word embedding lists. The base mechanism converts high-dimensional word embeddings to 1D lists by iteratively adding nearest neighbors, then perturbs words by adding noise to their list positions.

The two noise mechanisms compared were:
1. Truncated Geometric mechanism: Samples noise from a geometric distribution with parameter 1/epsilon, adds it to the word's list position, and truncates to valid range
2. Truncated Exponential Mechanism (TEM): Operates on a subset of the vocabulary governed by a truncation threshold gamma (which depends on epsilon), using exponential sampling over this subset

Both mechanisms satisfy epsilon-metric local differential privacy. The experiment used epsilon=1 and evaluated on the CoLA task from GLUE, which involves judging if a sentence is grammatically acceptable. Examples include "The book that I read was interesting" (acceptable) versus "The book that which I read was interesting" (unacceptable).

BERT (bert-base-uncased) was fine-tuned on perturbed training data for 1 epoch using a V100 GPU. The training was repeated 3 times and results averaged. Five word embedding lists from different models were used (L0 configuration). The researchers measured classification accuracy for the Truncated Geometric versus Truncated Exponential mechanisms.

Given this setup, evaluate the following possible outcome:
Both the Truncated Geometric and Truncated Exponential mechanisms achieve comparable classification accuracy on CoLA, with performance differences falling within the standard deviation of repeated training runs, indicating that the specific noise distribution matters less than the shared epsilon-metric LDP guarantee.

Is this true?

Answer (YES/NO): NO